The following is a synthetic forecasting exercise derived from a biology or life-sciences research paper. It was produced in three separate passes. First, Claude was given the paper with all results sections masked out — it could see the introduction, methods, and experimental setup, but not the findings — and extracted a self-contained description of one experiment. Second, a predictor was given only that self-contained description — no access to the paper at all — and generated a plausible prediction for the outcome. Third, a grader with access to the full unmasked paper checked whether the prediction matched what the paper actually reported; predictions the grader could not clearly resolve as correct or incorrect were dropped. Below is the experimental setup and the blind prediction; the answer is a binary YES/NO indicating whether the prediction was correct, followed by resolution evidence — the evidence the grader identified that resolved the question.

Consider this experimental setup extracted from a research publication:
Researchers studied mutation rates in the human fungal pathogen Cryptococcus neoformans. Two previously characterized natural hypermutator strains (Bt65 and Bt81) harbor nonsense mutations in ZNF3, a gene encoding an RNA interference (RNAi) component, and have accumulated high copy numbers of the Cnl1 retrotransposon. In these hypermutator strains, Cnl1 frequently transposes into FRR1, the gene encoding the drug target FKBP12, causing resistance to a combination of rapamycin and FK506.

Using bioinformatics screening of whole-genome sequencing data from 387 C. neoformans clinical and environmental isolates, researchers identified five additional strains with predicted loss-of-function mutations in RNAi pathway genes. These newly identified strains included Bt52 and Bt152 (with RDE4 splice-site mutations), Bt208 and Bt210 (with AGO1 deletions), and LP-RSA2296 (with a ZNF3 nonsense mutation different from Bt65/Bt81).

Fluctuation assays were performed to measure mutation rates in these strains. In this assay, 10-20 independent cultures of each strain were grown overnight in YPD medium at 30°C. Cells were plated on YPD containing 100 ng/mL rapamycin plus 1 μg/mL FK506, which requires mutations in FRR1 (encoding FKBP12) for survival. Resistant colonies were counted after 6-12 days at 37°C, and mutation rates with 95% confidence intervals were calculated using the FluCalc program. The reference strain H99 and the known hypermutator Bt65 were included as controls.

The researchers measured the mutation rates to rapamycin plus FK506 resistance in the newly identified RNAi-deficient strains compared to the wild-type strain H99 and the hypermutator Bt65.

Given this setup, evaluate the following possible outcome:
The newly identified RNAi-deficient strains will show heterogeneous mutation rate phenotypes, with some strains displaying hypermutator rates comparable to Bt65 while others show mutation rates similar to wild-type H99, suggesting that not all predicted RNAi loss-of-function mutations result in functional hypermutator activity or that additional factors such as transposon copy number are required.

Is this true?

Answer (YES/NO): NO